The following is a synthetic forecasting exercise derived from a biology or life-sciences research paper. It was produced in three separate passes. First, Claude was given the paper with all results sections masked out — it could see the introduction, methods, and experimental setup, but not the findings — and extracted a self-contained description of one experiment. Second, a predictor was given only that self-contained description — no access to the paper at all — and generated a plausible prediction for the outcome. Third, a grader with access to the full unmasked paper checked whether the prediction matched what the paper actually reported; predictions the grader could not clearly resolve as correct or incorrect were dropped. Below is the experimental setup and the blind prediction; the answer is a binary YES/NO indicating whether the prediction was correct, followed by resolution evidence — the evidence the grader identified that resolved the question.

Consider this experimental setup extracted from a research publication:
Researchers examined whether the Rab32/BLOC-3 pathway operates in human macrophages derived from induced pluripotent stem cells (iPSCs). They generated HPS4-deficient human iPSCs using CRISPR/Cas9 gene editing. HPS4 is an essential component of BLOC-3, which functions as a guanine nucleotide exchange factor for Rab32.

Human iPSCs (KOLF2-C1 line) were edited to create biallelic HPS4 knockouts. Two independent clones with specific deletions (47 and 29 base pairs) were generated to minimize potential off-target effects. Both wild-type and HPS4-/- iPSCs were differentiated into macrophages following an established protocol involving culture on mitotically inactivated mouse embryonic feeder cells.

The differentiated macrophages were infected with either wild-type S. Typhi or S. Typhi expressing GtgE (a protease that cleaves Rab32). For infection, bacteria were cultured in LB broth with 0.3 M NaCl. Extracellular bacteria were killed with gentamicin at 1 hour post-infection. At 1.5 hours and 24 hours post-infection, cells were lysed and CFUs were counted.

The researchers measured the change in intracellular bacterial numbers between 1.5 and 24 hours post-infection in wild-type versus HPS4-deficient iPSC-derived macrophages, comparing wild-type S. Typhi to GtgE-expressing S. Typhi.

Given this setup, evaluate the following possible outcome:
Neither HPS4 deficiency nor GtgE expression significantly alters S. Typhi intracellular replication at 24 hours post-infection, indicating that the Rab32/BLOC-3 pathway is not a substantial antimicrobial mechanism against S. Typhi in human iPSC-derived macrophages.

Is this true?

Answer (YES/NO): NO